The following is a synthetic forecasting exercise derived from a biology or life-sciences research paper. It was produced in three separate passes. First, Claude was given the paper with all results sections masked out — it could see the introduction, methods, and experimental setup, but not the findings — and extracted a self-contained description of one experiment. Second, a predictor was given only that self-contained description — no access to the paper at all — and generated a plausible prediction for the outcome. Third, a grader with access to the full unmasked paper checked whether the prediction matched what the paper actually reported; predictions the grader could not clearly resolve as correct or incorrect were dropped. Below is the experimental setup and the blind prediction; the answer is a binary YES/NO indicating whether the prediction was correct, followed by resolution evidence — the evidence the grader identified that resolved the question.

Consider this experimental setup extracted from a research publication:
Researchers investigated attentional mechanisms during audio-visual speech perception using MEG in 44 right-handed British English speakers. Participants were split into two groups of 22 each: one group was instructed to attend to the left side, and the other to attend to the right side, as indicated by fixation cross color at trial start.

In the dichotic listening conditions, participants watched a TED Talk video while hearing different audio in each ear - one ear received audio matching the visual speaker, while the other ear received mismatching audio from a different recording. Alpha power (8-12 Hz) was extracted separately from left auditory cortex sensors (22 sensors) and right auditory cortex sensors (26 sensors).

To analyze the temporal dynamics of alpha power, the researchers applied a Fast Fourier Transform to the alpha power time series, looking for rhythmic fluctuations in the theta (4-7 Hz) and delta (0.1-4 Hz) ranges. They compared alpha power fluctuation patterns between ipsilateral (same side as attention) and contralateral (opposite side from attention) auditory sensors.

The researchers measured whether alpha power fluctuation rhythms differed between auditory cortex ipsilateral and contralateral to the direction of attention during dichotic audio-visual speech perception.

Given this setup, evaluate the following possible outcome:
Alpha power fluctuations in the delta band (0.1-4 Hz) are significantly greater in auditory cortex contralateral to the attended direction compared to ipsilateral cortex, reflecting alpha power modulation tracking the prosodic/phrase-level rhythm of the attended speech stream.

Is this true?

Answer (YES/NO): NO